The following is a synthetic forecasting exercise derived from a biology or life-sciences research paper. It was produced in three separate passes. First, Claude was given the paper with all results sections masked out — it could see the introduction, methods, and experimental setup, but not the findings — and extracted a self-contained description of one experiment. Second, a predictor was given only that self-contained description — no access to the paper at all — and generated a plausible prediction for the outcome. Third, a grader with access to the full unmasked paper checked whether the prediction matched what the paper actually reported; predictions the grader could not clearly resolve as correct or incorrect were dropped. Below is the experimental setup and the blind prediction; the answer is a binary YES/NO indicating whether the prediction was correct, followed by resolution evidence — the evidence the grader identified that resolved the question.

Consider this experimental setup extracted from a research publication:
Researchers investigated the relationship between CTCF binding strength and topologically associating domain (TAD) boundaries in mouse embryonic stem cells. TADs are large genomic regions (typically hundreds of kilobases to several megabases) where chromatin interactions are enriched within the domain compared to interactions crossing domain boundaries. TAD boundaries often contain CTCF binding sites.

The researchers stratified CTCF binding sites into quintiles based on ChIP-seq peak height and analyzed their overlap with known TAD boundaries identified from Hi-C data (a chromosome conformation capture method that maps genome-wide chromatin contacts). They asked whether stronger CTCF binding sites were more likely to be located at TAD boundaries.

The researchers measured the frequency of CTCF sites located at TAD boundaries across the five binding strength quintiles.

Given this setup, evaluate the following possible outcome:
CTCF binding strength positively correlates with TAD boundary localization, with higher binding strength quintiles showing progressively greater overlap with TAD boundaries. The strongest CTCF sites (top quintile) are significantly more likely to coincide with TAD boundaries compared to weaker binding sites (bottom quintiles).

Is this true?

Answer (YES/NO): YES